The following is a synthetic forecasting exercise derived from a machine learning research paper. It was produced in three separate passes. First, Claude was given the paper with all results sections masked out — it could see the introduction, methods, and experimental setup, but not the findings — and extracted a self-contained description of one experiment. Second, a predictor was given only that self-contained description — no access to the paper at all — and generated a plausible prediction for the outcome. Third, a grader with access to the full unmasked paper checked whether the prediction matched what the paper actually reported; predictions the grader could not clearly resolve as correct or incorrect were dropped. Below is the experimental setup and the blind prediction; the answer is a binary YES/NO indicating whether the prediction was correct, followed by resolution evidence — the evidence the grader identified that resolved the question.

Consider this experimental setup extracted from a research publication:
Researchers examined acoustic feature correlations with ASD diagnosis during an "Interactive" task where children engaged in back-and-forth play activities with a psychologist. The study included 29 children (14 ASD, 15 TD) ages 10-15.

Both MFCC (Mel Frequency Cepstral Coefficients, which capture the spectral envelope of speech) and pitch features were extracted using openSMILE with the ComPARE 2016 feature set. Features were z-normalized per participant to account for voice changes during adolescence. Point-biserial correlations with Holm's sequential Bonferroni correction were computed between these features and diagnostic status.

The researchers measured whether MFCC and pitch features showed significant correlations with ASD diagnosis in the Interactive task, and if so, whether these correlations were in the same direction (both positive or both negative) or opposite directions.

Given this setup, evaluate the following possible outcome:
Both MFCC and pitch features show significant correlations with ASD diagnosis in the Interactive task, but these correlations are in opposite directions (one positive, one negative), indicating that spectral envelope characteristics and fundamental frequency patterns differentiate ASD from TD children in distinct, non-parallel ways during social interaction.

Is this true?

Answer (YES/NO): YES